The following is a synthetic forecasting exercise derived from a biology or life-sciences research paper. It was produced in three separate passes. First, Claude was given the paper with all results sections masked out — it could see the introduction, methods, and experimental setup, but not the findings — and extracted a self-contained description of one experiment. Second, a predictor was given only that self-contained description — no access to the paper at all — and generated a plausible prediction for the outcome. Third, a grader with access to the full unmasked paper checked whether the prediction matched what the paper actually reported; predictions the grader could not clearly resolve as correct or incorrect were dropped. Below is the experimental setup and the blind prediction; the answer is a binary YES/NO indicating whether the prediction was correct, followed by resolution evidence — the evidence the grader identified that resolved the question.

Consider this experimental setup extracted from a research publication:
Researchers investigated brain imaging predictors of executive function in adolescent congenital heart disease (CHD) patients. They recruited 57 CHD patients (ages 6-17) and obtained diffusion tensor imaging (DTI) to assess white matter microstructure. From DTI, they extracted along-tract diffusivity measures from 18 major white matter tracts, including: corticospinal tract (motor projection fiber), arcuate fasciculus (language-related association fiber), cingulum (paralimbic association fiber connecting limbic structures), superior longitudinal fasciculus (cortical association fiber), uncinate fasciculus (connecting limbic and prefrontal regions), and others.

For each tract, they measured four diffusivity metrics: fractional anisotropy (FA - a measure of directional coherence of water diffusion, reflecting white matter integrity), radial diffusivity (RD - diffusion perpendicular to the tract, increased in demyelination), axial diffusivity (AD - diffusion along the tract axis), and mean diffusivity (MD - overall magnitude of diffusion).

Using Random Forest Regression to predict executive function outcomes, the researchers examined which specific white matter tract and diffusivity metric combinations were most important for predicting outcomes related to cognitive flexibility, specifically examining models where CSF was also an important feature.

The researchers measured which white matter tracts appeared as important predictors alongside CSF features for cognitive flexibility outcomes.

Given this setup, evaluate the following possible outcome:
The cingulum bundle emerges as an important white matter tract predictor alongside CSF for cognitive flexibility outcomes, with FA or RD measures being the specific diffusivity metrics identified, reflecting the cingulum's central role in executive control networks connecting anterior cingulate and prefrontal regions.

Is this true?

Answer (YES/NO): YES